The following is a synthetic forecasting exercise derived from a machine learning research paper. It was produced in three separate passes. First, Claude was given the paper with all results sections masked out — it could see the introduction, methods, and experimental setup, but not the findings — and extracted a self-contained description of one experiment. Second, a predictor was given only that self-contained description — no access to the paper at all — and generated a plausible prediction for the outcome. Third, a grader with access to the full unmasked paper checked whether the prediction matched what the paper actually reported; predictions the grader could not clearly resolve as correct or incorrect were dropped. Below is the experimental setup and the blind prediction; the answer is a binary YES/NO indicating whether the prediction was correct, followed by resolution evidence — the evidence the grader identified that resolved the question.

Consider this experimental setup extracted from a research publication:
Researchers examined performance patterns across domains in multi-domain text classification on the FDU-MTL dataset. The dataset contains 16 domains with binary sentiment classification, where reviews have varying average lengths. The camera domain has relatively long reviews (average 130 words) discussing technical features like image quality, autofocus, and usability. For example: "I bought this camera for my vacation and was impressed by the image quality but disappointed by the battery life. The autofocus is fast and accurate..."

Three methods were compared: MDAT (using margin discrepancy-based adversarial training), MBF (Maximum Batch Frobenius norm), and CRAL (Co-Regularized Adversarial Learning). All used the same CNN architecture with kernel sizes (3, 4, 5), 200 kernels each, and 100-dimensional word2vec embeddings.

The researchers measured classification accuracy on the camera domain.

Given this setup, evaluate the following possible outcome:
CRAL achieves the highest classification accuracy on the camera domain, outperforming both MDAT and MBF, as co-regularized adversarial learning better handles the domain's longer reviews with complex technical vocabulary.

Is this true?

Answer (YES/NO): YES